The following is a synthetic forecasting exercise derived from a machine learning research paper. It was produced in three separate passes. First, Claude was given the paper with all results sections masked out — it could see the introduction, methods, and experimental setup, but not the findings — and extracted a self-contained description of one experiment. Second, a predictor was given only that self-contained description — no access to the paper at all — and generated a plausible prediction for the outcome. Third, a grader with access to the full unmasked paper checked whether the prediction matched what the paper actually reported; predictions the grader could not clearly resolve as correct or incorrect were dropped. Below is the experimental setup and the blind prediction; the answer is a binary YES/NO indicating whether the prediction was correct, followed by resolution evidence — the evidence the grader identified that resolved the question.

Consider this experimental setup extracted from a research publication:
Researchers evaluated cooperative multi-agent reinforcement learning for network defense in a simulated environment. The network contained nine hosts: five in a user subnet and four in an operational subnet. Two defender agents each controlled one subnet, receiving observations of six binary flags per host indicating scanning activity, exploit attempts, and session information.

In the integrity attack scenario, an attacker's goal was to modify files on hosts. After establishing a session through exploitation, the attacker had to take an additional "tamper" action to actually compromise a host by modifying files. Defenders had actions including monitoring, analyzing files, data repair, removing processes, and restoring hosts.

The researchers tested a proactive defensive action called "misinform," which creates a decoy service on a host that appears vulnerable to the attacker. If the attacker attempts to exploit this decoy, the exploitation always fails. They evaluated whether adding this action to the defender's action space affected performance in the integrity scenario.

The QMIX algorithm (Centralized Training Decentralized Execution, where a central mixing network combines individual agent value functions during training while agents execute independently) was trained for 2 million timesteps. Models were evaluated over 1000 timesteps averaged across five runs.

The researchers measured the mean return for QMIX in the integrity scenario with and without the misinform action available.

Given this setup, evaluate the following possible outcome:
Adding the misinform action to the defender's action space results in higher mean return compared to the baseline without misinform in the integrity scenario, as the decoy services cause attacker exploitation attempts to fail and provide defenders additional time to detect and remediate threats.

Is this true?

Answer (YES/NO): NO